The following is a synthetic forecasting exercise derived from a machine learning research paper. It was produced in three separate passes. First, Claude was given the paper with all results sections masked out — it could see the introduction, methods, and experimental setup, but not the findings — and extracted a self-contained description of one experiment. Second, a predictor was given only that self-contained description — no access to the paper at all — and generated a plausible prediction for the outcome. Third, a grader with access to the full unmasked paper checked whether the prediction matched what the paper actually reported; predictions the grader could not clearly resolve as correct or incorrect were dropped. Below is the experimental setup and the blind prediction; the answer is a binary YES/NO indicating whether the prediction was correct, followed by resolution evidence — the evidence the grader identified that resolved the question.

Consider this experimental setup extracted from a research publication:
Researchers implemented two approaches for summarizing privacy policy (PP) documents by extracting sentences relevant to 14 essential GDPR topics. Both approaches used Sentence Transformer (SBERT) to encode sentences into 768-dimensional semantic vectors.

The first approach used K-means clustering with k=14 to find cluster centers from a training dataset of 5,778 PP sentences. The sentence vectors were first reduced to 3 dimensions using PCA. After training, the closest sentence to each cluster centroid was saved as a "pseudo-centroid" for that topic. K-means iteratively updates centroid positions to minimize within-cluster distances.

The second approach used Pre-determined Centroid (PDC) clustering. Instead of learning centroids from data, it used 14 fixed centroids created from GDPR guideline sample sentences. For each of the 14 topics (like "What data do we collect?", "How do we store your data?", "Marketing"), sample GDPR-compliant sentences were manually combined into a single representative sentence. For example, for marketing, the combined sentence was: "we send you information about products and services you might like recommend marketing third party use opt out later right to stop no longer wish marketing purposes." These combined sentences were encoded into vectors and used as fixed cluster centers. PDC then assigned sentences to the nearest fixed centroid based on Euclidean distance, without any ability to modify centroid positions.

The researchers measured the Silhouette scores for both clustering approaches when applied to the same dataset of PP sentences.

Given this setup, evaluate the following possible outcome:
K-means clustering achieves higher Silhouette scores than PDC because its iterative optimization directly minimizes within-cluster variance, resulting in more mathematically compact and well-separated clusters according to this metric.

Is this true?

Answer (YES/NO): YES